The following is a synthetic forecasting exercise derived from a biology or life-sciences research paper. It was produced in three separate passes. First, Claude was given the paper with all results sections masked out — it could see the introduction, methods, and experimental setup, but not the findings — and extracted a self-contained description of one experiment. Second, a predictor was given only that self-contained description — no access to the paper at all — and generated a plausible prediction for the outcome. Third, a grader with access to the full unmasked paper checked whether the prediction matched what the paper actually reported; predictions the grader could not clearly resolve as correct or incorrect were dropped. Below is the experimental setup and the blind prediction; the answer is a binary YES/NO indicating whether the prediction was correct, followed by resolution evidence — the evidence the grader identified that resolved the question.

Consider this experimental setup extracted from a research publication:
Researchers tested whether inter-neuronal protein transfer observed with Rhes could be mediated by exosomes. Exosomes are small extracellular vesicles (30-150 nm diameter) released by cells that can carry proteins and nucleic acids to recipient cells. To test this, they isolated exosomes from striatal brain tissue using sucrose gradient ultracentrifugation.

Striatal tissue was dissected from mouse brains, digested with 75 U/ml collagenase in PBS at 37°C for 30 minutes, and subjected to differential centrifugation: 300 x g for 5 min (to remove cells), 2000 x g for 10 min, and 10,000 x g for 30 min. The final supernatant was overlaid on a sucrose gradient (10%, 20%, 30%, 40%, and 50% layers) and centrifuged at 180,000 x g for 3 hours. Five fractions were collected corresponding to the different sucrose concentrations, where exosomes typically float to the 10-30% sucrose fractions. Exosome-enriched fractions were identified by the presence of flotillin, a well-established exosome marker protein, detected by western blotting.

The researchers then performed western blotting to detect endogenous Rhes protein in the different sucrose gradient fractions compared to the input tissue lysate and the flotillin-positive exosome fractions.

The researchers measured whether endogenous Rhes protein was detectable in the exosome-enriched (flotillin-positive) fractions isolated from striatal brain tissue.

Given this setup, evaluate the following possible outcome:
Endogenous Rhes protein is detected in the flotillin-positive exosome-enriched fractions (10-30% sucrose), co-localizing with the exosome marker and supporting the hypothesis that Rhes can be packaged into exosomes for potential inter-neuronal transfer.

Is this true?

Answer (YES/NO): NO